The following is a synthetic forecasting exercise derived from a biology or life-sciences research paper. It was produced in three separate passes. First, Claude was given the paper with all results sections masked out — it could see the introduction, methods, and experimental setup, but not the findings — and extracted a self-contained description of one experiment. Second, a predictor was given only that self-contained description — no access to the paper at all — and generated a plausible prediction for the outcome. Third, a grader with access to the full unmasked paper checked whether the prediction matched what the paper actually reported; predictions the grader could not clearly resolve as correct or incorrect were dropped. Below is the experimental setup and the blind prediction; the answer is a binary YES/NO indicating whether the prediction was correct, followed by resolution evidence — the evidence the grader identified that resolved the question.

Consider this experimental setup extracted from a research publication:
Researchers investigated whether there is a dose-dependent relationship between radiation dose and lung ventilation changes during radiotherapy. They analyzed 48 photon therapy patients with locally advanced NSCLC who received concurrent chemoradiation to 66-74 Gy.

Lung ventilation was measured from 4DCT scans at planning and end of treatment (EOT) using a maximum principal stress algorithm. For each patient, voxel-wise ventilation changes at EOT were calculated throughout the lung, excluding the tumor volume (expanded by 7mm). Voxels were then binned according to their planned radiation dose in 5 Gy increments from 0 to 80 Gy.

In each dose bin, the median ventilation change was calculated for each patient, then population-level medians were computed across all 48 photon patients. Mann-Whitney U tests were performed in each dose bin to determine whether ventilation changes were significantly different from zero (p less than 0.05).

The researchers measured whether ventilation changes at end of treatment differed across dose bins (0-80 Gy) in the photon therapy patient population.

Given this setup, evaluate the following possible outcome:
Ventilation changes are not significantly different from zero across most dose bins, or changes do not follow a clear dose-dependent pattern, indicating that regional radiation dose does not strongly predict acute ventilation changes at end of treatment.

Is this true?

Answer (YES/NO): YES